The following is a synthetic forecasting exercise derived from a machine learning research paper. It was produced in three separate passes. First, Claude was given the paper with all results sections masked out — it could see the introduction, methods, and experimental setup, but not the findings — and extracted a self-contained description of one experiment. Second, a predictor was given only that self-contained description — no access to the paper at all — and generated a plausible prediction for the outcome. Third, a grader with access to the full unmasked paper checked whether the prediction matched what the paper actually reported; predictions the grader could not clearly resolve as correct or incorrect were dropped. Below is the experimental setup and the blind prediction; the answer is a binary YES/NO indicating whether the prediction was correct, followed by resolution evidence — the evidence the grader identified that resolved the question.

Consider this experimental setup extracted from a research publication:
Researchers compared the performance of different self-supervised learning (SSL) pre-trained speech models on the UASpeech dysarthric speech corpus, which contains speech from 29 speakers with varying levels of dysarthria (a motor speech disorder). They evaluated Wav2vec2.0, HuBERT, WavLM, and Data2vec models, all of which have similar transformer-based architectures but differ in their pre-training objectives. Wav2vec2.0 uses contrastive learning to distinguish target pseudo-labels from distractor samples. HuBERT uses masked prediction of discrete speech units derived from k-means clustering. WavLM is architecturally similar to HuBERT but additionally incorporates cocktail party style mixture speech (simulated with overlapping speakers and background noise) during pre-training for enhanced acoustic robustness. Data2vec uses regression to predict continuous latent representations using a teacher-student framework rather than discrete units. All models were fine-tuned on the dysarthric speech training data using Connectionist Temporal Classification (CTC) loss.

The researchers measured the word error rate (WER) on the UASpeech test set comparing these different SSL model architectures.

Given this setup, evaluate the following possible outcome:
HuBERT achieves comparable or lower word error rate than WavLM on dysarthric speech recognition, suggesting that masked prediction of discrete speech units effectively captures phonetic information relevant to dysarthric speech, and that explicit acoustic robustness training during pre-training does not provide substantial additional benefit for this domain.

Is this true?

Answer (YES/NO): YES